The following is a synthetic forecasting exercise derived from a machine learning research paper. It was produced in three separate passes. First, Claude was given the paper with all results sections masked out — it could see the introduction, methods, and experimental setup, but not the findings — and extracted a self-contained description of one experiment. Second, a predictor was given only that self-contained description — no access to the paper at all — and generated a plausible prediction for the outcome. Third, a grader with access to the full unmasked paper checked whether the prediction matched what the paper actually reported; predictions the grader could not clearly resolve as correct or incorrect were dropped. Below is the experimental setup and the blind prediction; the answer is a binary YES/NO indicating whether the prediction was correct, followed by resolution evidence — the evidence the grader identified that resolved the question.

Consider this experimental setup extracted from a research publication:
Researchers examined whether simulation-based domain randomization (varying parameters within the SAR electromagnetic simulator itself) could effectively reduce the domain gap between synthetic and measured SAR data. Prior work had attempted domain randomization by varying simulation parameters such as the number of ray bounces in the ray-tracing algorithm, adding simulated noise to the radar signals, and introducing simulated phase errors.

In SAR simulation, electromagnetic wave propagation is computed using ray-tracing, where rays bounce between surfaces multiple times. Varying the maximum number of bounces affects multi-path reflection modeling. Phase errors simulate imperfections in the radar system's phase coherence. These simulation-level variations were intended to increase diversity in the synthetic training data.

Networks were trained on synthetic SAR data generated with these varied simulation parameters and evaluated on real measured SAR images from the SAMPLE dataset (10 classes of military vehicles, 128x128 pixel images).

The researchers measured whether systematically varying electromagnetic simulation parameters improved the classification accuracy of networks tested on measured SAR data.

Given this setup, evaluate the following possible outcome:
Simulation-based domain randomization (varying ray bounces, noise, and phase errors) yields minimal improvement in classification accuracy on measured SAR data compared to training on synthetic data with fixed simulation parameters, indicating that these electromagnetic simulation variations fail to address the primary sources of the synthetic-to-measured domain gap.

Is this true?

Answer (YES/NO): YES